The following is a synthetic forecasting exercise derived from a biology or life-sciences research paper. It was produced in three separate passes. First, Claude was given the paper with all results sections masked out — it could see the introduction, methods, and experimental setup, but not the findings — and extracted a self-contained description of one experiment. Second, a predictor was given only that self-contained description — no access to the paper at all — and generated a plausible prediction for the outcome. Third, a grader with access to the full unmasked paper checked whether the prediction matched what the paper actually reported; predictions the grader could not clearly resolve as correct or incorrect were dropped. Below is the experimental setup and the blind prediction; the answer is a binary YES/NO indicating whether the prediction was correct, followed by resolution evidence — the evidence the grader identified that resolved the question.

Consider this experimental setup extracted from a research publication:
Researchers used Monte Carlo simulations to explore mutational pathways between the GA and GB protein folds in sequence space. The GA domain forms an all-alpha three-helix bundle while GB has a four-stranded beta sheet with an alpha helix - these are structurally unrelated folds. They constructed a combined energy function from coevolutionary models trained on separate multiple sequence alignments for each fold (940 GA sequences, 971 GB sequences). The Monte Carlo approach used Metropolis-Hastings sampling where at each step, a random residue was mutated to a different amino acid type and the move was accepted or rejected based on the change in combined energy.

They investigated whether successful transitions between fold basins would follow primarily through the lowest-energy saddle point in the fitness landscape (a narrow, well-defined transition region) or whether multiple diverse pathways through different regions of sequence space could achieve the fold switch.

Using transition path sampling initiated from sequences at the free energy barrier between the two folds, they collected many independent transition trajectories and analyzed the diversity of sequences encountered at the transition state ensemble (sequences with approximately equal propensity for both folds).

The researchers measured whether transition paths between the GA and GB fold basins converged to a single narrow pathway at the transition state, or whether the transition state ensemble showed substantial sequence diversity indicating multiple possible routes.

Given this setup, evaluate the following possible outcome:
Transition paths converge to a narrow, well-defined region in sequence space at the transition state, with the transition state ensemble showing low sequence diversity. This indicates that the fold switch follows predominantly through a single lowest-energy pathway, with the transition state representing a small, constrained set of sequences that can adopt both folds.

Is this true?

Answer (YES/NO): NO